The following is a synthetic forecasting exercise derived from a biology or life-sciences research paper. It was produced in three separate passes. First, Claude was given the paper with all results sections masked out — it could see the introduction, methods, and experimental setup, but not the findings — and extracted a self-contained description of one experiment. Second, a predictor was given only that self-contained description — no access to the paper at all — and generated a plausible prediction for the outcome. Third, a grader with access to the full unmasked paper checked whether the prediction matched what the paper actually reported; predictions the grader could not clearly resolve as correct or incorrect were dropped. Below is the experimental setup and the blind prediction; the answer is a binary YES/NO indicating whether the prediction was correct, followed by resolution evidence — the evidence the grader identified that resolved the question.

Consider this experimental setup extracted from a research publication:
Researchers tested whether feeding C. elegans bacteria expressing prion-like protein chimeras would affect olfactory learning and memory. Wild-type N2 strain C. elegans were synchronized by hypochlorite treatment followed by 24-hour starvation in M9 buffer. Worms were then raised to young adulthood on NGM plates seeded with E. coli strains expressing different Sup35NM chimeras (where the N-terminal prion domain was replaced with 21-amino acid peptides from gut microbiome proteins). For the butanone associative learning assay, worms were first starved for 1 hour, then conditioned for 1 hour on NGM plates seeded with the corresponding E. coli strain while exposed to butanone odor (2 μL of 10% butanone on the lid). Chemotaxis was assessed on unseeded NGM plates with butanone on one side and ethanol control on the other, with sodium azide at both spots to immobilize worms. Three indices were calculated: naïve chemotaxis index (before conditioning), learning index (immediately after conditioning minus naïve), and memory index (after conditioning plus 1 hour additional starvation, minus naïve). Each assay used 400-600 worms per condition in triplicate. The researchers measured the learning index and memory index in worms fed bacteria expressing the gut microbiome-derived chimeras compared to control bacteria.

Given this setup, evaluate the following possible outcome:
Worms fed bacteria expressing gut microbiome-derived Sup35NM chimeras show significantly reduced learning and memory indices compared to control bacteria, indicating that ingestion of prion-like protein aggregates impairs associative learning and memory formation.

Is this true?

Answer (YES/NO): YES